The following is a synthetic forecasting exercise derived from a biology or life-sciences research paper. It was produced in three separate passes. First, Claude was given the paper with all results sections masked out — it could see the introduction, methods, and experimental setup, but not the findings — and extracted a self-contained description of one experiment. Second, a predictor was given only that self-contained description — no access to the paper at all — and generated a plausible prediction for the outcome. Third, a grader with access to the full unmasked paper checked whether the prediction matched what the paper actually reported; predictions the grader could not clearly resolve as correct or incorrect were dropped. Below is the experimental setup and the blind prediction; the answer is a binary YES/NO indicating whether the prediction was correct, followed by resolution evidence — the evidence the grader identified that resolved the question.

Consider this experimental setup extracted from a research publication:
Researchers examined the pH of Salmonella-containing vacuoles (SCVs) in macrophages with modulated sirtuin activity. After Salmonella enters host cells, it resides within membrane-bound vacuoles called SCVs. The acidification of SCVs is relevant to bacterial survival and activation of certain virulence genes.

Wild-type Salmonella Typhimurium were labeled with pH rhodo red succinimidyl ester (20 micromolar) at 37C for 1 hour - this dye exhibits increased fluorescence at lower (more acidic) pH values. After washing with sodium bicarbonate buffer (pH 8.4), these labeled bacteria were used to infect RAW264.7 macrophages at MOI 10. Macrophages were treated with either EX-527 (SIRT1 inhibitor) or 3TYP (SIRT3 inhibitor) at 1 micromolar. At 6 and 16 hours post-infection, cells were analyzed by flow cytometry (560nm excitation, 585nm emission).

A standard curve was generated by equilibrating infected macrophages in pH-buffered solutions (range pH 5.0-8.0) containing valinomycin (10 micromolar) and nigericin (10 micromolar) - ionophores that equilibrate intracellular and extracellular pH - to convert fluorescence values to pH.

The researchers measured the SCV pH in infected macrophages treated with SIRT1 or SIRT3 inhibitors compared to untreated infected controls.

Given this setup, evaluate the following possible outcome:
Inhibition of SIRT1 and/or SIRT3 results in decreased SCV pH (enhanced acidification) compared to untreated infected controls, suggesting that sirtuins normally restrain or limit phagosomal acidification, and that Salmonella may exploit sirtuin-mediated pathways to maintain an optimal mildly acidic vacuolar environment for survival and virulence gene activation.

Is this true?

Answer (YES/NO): NO